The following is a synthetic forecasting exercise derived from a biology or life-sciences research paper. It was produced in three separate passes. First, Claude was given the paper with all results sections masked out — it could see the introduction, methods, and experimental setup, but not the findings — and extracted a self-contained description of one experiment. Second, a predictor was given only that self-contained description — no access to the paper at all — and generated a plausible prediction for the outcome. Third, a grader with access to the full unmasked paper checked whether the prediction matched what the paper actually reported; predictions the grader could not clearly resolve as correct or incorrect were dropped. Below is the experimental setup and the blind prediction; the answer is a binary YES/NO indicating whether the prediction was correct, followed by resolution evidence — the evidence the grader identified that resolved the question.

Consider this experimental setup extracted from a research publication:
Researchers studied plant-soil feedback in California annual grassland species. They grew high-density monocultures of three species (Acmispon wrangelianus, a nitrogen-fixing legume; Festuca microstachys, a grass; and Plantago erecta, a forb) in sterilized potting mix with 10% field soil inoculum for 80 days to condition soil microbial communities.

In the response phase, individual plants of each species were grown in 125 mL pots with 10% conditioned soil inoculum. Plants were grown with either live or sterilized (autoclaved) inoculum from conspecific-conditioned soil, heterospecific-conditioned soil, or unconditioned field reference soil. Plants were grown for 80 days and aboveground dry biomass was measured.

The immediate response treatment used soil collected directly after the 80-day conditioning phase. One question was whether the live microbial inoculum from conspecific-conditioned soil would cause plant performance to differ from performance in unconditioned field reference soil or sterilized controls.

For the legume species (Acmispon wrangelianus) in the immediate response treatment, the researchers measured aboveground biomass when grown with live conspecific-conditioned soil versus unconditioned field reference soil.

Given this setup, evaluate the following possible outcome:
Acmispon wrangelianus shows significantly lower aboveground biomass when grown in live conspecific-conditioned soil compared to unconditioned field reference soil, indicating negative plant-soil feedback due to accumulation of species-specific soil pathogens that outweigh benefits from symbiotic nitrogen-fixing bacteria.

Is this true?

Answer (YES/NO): YES